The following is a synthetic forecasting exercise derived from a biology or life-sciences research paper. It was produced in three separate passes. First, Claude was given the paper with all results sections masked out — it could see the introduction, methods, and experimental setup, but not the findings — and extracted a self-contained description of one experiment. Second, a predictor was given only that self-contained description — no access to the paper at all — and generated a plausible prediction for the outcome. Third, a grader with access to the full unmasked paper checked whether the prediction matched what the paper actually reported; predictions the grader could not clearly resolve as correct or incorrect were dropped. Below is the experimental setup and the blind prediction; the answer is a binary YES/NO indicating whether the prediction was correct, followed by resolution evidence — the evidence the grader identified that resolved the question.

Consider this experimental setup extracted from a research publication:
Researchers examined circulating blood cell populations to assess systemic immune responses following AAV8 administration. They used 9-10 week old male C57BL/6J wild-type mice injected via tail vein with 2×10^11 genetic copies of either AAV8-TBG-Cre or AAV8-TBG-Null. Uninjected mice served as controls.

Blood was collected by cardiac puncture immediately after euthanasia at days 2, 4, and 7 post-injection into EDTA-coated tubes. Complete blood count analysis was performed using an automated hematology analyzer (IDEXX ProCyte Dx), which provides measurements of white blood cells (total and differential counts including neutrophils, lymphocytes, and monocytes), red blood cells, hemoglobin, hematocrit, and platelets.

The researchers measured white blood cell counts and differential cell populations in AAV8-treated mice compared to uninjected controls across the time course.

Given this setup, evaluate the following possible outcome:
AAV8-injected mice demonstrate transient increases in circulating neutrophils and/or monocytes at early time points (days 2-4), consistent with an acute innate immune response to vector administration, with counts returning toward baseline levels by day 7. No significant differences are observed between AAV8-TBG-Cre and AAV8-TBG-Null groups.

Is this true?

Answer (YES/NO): NO